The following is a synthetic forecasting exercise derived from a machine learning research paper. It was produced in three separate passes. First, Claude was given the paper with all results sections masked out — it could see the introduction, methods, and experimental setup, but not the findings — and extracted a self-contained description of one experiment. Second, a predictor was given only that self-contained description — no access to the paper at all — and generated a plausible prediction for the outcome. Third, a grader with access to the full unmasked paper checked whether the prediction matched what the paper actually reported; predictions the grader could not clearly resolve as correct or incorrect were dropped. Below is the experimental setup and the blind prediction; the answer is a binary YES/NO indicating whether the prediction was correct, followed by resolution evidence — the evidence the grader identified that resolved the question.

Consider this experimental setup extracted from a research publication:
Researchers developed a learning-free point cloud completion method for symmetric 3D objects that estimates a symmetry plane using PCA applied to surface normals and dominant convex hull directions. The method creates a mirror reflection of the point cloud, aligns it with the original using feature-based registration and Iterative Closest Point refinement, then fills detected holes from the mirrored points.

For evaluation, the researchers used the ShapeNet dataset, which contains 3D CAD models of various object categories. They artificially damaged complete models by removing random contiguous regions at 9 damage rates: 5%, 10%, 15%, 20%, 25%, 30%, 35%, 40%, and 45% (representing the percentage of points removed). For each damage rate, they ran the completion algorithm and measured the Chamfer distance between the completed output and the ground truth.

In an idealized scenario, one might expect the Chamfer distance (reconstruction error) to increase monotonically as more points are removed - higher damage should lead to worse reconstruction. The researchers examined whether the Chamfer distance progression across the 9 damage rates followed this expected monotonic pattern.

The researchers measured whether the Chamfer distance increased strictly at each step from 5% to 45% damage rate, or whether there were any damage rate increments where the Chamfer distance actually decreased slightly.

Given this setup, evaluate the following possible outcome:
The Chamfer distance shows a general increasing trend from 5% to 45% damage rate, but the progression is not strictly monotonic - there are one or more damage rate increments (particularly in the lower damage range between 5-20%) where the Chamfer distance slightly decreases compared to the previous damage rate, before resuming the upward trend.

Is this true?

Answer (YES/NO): YES